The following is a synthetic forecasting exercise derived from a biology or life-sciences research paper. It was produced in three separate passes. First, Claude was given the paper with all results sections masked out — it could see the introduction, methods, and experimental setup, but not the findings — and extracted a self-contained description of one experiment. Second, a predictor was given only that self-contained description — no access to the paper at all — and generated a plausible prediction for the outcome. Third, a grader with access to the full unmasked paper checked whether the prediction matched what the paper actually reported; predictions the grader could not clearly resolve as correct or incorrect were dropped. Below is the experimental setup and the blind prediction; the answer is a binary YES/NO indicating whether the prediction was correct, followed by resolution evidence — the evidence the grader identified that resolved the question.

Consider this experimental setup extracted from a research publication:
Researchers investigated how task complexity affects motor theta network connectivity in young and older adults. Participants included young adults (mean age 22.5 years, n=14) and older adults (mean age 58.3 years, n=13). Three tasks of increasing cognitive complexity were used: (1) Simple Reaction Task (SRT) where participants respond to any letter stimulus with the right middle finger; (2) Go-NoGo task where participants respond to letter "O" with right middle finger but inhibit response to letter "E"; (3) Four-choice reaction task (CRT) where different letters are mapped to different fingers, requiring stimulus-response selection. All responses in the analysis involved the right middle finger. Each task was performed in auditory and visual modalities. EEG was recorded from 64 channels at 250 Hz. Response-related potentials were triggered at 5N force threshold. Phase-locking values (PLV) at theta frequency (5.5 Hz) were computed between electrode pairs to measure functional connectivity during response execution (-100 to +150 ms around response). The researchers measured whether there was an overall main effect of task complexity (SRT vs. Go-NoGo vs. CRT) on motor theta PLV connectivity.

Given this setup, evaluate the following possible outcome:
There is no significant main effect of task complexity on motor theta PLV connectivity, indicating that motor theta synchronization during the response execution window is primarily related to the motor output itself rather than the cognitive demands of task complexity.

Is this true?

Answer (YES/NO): NO